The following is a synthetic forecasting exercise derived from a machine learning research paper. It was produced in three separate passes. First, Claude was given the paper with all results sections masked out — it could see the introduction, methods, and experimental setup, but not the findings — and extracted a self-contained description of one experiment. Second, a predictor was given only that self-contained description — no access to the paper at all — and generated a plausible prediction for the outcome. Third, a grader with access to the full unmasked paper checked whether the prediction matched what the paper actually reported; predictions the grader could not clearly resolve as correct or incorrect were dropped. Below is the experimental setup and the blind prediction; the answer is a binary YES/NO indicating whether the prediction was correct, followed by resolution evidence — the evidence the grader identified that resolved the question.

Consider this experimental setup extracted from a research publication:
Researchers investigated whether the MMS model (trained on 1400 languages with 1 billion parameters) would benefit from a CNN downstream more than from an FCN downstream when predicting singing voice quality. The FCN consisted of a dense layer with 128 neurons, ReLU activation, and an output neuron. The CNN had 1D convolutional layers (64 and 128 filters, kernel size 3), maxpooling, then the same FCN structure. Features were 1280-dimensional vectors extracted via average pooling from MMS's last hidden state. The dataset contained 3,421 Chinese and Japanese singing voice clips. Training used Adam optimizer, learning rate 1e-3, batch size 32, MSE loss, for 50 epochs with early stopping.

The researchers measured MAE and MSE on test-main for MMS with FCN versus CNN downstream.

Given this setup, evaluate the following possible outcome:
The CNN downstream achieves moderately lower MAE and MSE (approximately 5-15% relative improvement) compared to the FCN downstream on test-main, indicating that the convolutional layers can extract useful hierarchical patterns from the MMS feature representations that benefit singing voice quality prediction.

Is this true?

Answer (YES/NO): NO